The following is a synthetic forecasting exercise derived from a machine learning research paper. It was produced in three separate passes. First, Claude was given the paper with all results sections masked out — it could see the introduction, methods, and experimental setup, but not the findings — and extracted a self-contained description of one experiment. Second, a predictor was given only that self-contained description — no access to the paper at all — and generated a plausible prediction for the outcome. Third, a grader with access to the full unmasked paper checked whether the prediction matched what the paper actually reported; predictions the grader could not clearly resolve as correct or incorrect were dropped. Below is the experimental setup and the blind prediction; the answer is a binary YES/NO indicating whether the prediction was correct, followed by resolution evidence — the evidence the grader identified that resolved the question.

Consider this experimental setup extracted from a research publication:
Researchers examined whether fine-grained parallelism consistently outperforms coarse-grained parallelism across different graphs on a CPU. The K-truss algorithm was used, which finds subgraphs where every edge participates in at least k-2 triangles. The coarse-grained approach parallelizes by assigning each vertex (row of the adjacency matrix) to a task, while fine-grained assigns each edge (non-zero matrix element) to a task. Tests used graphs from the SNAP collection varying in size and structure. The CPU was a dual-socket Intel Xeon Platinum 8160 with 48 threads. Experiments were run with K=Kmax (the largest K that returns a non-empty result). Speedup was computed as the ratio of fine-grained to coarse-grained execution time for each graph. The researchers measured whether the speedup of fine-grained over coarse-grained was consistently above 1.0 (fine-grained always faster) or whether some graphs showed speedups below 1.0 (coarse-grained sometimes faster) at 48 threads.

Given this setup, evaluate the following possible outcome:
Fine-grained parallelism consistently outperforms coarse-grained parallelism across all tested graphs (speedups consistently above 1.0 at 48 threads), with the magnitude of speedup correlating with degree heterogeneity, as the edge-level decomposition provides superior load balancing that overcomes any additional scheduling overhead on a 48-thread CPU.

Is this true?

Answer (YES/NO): NO